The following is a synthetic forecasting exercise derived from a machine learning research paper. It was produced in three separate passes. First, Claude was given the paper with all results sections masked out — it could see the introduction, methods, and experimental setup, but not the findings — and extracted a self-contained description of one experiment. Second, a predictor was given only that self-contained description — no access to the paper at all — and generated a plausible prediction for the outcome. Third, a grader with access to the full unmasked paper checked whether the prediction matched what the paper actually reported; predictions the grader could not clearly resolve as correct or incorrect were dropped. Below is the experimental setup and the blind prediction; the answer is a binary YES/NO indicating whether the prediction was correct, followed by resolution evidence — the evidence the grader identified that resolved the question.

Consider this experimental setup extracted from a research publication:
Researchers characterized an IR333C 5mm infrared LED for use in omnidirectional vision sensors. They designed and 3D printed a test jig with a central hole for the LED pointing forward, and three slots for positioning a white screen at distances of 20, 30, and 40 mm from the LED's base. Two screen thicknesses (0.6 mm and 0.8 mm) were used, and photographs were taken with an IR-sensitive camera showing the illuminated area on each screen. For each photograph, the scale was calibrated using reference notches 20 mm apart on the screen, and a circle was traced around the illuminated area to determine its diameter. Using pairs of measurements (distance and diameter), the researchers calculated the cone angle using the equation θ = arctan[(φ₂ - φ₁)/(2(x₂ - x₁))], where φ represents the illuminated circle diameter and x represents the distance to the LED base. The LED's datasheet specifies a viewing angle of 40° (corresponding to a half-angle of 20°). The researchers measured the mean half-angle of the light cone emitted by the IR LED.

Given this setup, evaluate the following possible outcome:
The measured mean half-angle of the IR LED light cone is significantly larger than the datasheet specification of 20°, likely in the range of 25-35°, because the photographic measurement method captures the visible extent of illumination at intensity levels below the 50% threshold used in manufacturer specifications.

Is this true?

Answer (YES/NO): NO